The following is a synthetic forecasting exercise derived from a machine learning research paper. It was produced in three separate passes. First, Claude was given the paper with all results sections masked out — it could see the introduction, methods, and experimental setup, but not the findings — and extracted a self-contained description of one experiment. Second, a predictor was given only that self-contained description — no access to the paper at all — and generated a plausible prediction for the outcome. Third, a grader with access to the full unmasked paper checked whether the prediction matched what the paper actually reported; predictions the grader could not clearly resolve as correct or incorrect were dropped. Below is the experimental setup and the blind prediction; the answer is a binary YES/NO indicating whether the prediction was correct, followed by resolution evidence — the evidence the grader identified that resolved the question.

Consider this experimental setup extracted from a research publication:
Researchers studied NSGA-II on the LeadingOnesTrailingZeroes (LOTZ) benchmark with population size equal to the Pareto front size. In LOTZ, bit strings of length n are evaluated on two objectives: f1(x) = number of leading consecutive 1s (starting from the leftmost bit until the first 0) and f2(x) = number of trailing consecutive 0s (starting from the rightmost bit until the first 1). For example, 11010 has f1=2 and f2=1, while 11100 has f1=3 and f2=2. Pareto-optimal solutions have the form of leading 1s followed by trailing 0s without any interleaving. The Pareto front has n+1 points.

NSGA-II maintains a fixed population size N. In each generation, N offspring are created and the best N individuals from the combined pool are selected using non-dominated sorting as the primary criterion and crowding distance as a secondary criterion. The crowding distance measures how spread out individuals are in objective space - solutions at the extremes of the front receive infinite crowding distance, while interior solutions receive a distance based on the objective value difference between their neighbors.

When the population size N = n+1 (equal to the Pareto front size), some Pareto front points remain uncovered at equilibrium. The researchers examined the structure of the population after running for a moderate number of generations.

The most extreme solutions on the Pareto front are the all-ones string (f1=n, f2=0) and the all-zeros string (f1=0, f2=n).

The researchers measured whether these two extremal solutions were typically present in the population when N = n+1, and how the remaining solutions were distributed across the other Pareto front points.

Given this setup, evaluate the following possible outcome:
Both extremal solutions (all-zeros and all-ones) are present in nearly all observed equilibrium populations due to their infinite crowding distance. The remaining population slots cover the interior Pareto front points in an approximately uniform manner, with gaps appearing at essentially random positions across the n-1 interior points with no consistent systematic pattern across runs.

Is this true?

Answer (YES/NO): YES